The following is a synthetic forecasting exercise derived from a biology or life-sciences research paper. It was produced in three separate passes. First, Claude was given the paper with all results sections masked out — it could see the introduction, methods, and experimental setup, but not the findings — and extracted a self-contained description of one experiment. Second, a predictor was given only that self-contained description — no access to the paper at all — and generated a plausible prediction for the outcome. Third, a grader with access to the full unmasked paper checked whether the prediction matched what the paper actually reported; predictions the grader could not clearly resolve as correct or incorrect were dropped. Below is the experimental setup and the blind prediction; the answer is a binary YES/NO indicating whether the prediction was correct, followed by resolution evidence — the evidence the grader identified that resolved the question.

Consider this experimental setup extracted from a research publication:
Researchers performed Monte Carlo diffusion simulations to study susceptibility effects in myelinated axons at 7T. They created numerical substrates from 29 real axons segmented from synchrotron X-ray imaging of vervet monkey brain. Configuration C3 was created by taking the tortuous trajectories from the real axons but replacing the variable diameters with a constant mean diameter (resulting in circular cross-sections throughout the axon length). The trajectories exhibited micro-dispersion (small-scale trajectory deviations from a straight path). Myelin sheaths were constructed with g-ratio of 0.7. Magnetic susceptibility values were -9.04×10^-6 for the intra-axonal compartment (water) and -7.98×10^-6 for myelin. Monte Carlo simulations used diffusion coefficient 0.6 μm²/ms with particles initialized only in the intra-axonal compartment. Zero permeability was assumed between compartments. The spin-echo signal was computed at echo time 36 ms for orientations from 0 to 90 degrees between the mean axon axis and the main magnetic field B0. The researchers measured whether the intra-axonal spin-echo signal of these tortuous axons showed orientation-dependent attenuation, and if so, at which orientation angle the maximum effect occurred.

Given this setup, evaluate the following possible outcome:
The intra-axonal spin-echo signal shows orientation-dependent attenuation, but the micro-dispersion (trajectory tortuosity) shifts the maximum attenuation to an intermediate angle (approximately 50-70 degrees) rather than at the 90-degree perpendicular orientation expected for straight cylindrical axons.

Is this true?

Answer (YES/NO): NO